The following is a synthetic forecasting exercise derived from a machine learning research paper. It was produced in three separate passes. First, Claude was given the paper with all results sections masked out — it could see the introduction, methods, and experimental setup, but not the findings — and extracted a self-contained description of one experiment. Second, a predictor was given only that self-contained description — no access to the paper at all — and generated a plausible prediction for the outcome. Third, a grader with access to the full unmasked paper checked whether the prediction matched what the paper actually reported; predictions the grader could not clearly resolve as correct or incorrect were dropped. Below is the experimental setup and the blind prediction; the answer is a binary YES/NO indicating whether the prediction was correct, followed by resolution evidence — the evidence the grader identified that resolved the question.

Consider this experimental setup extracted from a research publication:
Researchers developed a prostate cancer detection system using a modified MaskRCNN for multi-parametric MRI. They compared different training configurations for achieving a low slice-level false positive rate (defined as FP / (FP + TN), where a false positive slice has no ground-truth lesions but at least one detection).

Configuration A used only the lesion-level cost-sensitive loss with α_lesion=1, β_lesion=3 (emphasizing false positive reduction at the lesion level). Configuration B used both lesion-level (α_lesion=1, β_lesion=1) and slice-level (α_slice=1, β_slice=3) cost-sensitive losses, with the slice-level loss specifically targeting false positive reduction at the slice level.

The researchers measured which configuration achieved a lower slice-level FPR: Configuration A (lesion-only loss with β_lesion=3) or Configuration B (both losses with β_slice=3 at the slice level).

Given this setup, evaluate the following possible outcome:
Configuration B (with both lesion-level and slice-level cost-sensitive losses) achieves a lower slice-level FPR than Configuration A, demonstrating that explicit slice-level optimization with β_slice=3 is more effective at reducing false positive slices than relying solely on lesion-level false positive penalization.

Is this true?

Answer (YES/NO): NO